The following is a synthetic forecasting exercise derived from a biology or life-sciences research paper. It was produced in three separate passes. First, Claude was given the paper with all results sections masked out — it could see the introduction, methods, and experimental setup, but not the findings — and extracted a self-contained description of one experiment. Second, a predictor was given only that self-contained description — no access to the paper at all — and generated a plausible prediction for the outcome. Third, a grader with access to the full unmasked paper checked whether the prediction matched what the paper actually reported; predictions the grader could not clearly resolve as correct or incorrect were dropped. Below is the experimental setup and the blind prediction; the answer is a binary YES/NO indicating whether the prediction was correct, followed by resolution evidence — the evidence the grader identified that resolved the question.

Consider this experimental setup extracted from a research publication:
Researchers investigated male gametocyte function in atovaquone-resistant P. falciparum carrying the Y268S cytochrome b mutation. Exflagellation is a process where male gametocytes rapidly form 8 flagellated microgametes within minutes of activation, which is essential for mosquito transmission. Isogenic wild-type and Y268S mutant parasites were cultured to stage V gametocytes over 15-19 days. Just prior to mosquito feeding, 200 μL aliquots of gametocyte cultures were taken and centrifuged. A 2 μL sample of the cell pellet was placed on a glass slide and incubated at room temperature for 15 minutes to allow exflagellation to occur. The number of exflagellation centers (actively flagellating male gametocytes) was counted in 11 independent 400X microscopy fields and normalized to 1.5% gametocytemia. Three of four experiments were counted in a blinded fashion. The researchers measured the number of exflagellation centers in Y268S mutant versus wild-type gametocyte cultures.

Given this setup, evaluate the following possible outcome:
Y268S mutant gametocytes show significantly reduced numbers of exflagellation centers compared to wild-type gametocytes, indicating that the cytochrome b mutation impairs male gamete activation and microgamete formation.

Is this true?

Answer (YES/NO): YES